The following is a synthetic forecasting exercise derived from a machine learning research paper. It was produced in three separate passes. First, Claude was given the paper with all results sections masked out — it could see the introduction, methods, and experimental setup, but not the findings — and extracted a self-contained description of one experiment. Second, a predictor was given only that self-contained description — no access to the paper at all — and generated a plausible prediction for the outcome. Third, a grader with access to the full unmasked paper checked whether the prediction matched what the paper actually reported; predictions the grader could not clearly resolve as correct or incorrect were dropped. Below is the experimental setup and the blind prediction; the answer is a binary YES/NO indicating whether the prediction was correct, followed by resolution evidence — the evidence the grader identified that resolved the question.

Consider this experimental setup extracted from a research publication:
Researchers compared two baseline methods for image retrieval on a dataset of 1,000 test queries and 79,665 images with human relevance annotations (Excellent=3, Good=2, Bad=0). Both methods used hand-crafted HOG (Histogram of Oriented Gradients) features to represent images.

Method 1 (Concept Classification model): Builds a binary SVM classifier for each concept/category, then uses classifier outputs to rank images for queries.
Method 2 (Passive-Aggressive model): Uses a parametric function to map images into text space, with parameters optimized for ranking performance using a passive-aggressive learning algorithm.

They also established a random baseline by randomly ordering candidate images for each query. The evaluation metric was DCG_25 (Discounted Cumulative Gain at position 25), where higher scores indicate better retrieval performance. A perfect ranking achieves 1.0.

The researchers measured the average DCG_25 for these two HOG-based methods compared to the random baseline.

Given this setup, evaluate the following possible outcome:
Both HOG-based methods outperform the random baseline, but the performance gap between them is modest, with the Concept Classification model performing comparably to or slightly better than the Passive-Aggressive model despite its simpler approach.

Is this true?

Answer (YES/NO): NO